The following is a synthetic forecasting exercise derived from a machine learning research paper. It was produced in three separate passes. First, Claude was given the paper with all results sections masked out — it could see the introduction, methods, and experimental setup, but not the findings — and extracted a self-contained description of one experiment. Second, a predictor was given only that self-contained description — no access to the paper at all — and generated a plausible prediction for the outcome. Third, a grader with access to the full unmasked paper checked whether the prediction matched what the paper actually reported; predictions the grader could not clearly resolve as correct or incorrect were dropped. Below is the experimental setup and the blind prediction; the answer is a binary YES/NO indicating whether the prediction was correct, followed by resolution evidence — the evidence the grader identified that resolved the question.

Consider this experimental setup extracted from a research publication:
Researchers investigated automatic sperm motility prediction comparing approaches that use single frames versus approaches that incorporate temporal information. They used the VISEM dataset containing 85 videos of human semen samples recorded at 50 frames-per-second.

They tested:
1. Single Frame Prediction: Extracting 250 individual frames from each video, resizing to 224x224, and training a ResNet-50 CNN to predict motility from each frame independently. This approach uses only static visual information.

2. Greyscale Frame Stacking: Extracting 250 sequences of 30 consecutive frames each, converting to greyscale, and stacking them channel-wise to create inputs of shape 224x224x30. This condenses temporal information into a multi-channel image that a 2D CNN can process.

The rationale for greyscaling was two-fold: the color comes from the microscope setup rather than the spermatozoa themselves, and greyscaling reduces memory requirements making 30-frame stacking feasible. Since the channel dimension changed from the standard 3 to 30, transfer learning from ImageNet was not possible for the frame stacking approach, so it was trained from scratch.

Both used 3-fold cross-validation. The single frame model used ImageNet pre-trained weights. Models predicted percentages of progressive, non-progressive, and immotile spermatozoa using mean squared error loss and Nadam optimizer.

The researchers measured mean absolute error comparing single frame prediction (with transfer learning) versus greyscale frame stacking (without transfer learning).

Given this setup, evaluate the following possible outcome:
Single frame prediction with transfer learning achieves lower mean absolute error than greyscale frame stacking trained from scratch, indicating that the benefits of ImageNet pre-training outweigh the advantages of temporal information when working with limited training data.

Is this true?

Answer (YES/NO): NO